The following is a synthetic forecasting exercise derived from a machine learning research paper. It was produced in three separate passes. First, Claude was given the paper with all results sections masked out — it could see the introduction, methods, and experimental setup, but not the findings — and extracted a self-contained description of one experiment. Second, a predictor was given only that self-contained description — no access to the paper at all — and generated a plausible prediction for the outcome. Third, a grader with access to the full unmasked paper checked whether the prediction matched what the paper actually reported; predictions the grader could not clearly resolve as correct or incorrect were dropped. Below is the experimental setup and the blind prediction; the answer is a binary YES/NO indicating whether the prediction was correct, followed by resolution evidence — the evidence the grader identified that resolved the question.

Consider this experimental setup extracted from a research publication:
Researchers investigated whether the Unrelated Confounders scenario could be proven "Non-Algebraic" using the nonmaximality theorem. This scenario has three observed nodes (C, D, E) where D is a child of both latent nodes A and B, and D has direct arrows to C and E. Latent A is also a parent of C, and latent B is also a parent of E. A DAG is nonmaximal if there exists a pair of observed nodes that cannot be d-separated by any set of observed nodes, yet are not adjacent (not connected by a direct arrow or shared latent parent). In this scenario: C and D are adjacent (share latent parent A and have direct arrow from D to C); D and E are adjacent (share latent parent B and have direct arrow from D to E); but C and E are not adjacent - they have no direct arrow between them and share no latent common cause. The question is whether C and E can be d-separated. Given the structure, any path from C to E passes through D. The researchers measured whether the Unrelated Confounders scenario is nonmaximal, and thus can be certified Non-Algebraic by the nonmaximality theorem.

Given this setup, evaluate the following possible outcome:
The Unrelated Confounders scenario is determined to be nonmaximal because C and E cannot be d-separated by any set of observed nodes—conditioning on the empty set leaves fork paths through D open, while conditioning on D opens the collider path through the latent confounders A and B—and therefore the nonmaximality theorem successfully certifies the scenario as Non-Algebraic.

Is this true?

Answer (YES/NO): NO